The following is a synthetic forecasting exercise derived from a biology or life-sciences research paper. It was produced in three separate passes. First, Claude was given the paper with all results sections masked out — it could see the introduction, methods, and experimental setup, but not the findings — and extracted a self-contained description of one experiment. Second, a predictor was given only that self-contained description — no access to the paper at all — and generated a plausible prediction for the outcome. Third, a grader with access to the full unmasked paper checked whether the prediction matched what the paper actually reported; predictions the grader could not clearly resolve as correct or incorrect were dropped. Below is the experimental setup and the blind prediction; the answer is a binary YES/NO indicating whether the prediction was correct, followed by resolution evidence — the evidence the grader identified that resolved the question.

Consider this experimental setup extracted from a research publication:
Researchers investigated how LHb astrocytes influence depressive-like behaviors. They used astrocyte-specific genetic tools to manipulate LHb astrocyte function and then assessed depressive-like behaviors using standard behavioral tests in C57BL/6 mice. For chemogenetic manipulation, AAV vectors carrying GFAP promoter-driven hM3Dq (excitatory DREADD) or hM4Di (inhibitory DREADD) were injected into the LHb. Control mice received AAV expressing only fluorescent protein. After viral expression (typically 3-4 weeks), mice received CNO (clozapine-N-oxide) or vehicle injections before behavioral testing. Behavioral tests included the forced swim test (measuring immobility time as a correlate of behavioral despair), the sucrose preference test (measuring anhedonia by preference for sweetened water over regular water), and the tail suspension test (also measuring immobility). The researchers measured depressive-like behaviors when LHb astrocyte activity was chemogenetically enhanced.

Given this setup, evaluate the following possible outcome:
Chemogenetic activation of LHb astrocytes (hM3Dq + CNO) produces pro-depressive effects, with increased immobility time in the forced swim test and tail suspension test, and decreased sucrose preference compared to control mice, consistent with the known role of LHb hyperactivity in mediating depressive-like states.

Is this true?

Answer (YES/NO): YES